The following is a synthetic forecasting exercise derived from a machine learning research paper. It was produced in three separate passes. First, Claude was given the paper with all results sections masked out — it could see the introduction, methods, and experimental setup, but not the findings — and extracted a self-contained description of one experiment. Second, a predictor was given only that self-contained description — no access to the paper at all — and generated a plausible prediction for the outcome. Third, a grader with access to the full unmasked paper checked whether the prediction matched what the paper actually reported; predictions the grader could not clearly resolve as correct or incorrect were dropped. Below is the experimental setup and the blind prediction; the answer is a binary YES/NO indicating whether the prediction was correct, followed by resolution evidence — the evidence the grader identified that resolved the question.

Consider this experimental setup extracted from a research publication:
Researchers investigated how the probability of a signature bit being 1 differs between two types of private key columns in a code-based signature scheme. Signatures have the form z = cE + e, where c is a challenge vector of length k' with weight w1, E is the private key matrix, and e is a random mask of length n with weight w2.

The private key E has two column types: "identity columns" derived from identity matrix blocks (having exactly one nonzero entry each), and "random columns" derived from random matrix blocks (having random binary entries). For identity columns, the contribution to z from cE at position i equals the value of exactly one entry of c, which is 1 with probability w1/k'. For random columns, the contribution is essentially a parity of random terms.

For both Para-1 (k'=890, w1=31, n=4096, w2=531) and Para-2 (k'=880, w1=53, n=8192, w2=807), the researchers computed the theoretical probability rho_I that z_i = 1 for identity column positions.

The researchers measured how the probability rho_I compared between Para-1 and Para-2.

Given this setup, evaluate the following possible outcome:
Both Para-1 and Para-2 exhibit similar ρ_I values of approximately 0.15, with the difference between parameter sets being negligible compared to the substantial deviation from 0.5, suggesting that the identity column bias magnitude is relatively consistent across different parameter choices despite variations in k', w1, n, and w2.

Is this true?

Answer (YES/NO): YES